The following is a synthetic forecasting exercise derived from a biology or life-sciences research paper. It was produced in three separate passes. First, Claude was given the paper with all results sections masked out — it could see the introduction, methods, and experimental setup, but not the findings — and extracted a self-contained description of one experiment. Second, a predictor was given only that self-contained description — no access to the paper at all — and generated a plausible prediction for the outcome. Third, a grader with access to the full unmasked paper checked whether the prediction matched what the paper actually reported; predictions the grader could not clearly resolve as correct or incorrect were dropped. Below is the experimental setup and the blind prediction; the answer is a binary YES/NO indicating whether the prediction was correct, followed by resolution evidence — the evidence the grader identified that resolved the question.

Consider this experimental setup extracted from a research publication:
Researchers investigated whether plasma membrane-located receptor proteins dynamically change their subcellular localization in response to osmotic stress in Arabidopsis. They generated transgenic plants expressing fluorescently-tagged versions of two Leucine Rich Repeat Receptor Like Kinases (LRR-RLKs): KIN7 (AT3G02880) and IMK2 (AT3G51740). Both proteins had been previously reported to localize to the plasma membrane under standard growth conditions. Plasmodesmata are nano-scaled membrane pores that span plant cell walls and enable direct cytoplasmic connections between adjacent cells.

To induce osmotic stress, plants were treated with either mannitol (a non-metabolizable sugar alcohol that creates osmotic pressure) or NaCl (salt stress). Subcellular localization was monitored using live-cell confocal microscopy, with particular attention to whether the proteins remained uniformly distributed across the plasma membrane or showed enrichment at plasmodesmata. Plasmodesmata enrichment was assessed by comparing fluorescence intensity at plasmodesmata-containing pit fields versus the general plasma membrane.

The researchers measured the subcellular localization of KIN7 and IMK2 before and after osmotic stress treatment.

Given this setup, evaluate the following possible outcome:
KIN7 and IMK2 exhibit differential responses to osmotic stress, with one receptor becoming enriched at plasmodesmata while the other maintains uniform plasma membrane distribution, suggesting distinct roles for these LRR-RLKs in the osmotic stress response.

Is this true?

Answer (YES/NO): NO